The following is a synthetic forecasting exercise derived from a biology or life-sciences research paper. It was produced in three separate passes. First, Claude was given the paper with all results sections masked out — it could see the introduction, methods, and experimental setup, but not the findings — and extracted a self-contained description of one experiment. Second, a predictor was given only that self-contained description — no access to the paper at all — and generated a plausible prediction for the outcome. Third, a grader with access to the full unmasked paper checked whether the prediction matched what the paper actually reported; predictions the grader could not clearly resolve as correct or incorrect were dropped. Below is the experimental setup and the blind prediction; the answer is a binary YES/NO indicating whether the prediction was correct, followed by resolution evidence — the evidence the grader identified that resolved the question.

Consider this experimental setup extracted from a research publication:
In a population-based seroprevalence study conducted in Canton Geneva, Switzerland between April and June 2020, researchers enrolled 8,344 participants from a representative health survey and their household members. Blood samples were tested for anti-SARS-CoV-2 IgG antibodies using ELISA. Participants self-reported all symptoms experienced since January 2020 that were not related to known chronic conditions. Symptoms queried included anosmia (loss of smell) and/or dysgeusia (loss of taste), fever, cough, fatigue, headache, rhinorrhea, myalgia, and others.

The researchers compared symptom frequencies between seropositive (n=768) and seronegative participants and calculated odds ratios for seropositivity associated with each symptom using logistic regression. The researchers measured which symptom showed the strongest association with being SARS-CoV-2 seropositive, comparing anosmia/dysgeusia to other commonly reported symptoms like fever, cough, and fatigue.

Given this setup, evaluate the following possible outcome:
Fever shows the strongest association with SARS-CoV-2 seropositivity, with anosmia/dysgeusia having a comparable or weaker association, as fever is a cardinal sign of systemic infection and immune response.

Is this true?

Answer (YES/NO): NO